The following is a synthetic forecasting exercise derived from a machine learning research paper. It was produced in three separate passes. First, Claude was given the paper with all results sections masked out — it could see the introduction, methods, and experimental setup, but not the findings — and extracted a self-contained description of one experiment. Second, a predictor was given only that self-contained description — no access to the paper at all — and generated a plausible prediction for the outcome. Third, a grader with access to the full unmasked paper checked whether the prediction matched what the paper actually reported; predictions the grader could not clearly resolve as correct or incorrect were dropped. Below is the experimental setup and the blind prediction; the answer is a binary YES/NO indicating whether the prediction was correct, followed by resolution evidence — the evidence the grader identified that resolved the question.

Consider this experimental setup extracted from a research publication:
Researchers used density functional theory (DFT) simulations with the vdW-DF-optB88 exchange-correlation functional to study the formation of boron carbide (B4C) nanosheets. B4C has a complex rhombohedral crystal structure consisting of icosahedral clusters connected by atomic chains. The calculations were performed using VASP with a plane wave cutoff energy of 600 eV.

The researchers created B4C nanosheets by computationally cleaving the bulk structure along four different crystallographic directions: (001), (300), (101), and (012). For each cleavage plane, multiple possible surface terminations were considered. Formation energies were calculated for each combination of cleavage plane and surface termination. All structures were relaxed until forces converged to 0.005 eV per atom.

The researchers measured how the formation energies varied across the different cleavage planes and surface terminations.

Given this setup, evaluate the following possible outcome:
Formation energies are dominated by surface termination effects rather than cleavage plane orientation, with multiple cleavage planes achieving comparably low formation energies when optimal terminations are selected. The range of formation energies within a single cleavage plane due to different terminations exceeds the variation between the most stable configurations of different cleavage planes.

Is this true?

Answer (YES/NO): NO